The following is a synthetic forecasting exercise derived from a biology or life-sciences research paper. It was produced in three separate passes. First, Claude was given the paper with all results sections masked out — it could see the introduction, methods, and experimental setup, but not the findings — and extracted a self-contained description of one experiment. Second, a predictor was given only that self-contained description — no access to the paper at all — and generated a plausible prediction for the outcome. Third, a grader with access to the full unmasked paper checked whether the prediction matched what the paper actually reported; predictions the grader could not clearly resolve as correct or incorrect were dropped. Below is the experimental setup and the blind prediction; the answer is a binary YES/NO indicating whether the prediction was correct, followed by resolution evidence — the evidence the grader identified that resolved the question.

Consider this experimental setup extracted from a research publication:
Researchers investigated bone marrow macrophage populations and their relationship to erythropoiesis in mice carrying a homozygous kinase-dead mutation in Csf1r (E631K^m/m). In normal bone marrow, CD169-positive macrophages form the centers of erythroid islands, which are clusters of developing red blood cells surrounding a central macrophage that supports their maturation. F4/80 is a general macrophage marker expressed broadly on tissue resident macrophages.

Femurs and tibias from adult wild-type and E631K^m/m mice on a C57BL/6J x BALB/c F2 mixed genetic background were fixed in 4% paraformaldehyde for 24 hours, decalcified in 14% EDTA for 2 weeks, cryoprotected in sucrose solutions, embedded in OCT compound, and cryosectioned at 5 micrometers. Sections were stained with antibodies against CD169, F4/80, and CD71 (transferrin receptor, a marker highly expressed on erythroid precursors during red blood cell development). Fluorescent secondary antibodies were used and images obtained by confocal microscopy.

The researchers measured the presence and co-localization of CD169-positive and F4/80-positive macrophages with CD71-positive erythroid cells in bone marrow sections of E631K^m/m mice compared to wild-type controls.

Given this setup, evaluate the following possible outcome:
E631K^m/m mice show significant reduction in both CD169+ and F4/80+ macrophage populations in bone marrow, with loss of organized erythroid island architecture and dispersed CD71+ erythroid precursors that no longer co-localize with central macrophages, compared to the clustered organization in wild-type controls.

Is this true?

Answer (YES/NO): NO